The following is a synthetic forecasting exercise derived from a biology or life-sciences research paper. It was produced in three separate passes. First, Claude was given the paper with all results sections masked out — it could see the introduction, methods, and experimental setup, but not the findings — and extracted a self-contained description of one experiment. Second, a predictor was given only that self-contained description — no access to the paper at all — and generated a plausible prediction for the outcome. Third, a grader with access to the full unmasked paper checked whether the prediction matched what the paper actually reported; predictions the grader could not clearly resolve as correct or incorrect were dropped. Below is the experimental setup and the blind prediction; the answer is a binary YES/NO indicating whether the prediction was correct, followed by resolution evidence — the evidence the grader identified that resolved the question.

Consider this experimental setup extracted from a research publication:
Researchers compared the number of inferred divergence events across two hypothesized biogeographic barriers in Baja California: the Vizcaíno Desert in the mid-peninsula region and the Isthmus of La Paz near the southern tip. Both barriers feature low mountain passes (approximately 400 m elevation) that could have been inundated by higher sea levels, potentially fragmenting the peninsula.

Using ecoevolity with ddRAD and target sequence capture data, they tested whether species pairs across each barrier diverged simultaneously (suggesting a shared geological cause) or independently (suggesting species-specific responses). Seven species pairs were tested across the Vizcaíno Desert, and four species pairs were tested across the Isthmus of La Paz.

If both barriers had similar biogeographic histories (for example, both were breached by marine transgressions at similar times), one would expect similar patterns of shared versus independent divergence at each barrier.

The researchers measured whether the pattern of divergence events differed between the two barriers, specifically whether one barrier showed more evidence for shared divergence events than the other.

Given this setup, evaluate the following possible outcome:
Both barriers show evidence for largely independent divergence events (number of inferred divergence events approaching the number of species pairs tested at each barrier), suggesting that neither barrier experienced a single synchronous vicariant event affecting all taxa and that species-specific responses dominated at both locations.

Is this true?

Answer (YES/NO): NO